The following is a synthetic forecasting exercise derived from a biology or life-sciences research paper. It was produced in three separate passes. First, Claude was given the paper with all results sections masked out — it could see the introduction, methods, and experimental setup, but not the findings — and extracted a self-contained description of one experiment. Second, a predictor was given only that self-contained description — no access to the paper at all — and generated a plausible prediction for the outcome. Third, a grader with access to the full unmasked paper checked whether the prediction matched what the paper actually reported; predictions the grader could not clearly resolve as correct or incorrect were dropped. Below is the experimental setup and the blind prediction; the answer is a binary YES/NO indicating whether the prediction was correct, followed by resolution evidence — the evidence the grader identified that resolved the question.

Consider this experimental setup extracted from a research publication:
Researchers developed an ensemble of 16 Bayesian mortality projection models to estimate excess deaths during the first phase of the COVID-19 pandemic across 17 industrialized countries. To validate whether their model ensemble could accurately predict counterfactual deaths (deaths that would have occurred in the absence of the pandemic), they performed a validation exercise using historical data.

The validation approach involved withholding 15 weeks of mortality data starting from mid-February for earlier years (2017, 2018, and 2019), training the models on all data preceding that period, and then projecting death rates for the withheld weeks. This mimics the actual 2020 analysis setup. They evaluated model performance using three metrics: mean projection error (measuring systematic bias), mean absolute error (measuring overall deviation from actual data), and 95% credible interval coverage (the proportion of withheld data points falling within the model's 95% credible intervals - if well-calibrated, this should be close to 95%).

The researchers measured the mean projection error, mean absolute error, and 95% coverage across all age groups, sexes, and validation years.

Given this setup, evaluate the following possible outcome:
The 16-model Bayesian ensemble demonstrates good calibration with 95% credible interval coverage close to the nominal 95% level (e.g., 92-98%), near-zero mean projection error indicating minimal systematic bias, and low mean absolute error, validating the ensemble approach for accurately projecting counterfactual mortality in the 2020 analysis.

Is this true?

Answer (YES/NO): YES